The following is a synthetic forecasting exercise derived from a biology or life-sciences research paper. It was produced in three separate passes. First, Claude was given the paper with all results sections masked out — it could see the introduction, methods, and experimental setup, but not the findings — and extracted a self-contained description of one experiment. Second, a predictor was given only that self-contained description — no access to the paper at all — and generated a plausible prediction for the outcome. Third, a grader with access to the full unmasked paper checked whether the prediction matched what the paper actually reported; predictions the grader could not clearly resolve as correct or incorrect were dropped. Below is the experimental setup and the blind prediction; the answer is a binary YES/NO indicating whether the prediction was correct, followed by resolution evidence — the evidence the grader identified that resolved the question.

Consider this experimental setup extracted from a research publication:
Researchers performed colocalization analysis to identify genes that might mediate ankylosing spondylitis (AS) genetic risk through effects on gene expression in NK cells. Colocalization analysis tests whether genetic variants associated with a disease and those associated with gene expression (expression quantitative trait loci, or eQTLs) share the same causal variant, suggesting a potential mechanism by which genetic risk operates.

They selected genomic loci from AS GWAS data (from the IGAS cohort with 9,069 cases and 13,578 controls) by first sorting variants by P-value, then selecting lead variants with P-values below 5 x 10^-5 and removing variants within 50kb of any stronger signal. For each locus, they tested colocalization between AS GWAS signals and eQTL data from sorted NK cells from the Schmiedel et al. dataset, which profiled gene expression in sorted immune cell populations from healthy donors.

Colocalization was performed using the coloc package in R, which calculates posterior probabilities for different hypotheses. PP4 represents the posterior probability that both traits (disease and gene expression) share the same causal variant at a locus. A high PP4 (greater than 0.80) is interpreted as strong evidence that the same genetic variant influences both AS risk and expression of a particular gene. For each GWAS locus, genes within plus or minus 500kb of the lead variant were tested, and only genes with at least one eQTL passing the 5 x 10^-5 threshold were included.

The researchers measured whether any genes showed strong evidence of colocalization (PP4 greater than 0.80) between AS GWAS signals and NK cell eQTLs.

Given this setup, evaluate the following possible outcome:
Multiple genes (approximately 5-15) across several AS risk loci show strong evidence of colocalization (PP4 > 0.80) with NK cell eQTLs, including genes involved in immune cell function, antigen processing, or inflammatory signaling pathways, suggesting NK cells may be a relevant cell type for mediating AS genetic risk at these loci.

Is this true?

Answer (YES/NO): NO